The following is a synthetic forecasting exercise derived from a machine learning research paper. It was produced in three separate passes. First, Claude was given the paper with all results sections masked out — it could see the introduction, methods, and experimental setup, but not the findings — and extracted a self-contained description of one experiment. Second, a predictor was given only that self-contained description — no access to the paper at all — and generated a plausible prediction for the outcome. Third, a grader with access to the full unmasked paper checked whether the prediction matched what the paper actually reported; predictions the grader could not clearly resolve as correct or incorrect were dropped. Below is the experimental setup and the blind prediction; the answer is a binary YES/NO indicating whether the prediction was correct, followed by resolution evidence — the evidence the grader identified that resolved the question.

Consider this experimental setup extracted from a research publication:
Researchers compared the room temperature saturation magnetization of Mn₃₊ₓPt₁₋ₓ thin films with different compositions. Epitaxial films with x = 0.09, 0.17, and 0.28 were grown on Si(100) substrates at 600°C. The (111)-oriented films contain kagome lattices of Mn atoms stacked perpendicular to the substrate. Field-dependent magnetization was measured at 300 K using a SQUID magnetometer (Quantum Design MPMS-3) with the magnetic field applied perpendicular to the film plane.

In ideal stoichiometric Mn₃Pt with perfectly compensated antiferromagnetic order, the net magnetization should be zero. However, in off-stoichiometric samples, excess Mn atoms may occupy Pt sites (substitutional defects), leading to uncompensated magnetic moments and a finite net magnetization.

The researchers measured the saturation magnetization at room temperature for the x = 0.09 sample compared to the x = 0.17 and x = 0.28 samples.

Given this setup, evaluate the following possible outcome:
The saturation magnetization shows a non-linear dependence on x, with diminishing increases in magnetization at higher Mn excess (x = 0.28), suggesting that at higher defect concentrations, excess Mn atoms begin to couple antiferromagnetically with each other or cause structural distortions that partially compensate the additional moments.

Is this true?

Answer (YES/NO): YES